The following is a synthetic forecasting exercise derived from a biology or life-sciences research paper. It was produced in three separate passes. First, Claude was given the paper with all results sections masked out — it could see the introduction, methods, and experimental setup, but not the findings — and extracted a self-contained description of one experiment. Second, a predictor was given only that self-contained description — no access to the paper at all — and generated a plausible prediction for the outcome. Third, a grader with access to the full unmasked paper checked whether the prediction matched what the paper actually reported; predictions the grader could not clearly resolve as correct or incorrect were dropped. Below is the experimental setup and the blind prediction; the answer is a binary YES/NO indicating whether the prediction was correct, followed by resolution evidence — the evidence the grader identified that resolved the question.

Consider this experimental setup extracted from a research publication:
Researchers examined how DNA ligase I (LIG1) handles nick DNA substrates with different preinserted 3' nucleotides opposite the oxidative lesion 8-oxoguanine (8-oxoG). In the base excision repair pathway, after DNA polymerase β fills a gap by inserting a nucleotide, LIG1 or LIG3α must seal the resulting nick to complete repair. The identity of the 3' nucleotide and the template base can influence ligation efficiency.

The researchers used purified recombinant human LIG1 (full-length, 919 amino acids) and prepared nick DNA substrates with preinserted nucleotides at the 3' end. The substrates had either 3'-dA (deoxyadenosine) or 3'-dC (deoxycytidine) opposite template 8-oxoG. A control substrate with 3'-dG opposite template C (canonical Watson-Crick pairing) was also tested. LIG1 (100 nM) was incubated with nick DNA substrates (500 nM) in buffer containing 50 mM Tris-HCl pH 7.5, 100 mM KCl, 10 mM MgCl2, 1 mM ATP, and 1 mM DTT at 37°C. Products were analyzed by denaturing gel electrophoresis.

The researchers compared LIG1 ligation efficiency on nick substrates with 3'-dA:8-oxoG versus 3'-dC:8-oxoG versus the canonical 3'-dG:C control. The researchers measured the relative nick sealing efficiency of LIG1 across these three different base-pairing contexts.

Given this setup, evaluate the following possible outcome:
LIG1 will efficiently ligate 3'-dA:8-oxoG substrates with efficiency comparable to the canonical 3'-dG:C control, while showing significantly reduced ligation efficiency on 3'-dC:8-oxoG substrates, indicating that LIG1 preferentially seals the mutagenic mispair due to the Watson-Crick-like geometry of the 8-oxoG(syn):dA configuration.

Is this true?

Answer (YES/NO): NO